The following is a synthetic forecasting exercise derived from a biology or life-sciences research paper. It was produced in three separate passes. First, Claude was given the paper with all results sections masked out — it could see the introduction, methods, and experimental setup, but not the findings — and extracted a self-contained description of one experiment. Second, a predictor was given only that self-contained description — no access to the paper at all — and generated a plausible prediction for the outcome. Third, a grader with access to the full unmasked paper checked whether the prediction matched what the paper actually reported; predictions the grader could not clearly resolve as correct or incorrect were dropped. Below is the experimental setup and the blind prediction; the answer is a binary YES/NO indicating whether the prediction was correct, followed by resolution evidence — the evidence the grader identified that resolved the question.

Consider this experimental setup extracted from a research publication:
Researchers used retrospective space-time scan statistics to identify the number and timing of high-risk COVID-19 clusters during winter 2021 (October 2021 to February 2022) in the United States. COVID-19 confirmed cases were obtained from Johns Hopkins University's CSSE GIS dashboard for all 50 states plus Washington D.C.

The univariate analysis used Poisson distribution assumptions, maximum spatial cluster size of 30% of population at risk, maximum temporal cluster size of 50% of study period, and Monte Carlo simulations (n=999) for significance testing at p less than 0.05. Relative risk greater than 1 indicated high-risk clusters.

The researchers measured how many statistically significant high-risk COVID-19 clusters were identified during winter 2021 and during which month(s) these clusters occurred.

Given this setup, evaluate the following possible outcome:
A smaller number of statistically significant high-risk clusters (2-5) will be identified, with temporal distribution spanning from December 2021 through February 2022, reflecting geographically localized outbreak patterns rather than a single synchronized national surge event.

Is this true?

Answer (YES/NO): NO